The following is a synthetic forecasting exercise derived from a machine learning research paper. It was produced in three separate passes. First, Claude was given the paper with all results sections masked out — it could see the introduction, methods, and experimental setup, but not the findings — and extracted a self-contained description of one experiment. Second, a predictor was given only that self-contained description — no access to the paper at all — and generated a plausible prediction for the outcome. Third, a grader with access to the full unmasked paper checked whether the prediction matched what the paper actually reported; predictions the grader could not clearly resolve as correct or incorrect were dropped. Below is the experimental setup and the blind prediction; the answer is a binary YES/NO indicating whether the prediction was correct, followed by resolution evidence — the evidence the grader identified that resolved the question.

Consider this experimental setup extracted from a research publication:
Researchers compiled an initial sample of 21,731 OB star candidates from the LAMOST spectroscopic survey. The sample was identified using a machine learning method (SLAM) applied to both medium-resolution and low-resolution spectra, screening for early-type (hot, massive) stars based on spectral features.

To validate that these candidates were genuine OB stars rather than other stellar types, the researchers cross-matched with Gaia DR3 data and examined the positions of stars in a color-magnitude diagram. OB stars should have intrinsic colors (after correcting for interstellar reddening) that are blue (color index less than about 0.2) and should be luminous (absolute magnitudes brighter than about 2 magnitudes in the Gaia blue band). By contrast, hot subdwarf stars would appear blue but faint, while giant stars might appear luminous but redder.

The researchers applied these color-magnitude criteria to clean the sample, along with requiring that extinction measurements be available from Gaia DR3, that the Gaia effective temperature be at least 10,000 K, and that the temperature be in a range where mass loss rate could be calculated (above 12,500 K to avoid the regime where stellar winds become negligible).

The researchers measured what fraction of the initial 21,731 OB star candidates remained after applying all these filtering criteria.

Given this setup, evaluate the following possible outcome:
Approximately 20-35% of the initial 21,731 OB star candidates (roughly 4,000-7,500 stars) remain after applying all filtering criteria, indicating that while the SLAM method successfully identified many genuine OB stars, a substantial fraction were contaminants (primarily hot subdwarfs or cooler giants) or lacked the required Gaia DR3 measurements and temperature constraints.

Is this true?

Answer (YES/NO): YES